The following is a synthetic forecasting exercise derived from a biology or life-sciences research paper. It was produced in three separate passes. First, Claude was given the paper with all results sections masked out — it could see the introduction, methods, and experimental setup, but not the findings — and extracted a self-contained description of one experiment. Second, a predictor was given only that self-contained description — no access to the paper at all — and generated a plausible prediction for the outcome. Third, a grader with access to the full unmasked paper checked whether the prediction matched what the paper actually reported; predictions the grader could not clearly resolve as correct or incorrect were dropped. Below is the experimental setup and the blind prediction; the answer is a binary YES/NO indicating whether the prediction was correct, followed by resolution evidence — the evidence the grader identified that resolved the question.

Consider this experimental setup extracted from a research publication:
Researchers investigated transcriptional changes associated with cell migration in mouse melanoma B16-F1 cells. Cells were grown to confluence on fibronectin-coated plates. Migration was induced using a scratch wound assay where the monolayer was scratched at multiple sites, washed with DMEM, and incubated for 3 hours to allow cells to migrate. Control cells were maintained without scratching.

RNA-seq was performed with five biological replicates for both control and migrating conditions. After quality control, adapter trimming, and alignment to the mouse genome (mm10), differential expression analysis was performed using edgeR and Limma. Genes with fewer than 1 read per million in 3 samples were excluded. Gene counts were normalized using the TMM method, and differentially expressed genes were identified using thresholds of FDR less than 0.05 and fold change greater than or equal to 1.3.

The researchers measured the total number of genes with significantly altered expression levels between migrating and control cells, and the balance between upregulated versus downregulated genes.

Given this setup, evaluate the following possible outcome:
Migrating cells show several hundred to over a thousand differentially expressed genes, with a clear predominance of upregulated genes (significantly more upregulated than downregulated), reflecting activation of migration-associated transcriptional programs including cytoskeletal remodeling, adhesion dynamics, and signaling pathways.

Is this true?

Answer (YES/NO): NO